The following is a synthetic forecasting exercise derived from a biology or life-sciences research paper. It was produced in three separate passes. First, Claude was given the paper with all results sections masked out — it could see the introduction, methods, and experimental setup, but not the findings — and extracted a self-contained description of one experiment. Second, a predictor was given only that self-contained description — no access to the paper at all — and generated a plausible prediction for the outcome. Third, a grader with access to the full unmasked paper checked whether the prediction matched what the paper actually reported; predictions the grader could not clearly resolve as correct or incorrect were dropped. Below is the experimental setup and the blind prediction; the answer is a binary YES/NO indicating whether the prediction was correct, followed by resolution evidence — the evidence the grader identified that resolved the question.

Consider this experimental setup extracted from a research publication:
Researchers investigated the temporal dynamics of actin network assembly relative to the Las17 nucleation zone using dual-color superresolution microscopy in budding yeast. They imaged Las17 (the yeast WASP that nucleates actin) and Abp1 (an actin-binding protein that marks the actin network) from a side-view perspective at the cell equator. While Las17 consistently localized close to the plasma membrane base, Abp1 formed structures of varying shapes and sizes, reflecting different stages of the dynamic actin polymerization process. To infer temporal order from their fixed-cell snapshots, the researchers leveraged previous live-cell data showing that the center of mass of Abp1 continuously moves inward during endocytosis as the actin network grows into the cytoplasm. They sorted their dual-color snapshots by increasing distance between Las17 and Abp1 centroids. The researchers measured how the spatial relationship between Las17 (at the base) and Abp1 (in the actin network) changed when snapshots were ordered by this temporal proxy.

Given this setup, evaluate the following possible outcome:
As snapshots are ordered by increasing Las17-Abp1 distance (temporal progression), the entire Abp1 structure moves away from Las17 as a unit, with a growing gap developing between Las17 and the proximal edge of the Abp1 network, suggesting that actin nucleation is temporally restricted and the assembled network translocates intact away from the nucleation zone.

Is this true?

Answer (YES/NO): NO